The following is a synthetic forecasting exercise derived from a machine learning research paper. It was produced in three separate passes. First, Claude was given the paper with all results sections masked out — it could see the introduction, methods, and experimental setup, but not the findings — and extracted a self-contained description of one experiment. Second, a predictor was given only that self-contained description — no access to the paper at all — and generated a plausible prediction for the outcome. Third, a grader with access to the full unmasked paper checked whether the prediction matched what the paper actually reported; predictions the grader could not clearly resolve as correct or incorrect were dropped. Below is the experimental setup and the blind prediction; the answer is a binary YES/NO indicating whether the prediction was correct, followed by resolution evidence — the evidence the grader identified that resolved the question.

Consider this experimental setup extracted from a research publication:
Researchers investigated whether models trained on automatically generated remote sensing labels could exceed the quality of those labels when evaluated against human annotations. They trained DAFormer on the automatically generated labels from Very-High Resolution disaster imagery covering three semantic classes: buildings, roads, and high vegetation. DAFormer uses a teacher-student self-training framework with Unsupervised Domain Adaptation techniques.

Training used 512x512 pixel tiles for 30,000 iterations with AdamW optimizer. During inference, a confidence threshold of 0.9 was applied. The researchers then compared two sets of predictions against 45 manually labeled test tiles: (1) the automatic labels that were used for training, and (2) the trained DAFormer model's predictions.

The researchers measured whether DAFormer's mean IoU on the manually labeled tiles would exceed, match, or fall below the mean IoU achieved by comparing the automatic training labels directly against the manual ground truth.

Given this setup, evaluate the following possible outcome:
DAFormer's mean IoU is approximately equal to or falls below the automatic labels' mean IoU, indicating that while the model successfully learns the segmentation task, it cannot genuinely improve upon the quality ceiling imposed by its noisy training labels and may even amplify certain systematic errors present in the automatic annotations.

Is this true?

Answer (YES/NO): NO